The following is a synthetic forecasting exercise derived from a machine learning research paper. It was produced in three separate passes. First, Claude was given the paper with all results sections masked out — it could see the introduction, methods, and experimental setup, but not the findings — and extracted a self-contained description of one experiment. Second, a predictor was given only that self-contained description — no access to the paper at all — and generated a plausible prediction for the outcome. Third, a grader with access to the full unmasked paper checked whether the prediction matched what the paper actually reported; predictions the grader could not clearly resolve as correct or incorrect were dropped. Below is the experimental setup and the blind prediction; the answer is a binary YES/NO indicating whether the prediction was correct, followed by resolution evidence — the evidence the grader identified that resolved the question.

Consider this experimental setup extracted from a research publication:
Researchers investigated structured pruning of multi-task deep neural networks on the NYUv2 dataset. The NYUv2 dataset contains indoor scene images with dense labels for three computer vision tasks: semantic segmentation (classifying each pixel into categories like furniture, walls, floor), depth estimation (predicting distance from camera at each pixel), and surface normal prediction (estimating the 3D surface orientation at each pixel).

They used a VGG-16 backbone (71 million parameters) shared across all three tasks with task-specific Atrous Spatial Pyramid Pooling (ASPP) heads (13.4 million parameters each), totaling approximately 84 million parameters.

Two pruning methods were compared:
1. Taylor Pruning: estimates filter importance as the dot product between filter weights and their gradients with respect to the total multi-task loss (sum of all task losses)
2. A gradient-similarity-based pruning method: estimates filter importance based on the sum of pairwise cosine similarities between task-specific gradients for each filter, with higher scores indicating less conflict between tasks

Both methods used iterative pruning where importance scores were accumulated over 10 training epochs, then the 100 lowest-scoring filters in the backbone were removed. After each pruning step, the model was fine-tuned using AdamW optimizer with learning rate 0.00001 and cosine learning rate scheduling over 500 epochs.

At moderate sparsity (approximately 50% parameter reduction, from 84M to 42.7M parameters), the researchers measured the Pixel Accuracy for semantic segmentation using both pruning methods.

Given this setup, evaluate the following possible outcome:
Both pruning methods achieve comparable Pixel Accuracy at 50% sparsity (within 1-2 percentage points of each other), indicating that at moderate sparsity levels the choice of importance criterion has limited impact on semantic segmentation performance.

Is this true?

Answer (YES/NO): YES